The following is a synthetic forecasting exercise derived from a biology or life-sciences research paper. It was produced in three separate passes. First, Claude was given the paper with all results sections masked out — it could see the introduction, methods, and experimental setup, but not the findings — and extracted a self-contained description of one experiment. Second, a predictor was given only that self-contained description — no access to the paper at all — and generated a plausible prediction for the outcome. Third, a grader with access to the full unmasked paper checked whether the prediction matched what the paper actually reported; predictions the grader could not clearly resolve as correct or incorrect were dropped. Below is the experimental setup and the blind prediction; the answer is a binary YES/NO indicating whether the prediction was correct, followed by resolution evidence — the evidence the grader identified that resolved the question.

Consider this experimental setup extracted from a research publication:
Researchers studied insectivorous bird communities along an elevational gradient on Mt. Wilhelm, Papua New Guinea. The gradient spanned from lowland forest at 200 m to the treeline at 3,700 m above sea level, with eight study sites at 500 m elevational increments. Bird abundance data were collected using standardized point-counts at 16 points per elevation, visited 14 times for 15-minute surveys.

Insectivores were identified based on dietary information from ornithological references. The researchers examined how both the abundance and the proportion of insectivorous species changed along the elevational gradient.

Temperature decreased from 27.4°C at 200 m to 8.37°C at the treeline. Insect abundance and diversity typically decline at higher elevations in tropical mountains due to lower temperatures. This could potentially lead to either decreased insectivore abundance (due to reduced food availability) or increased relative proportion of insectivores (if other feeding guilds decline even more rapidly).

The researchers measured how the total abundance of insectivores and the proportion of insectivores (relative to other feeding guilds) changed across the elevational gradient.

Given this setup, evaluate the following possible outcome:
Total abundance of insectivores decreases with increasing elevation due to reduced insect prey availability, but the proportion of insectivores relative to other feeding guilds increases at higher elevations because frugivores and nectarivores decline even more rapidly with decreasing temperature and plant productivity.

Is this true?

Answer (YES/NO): NO